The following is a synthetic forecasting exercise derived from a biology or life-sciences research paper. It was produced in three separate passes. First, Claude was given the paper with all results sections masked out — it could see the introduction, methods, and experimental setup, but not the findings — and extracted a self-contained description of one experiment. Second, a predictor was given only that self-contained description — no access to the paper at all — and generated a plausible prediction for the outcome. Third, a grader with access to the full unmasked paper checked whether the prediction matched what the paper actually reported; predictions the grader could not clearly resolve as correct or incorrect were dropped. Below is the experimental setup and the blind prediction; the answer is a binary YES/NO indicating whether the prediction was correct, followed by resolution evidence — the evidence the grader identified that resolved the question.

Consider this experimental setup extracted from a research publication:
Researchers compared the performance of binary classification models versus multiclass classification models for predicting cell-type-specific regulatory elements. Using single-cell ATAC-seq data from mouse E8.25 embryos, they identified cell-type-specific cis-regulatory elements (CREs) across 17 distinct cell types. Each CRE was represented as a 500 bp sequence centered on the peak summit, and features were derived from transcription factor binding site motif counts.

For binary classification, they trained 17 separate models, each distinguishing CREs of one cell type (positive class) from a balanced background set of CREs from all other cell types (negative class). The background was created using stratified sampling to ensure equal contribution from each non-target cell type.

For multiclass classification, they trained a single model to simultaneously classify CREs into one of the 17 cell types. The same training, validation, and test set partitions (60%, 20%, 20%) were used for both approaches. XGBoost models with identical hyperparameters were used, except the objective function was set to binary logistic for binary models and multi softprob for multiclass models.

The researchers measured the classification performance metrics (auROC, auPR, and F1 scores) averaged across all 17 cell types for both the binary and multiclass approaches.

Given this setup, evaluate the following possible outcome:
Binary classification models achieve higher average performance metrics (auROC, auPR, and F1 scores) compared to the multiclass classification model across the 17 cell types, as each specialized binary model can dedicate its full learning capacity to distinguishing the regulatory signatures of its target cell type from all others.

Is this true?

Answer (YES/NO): NO